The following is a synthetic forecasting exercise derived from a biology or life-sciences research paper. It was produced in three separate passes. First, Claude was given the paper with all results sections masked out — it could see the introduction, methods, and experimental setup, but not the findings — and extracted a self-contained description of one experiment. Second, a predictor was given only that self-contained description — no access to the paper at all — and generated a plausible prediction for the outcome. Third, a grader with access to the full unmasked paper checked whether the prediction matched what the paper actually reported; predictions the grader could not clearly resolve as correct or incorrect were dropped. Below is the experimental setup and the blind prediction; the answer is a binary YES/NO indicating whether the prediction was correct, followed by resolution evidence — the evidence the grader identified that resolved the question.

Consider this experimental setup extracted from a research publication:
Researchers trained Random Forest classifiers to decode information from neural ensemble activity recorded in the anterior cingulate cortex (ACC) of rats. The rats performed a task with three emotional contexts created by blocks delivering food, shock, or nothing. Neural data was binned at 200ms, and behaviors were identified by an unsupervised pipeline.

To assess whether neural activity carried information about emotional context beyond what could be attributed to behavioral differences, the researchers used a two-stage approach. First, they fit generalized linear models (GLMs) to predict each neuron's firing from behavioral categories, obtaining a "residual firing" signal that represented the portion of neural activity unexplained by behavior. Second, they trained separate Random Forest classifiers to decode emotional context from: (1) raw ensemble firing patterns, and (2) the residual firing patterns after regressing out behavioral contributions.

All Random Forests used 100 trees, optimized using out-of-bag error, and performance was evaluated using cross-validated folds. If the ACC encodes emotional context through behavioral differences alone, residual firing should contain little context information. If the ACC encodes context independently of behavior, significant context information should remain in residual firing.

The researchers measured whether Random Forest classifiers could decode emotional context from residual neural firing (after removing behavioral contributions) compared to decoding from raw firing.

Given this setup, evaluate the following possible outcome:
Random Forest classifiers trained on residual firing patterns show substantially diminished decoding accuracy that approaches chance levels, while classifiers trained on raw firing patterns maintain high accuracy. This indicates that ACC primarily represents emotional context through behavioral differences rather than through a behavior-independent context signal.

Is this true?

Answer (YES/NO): NO